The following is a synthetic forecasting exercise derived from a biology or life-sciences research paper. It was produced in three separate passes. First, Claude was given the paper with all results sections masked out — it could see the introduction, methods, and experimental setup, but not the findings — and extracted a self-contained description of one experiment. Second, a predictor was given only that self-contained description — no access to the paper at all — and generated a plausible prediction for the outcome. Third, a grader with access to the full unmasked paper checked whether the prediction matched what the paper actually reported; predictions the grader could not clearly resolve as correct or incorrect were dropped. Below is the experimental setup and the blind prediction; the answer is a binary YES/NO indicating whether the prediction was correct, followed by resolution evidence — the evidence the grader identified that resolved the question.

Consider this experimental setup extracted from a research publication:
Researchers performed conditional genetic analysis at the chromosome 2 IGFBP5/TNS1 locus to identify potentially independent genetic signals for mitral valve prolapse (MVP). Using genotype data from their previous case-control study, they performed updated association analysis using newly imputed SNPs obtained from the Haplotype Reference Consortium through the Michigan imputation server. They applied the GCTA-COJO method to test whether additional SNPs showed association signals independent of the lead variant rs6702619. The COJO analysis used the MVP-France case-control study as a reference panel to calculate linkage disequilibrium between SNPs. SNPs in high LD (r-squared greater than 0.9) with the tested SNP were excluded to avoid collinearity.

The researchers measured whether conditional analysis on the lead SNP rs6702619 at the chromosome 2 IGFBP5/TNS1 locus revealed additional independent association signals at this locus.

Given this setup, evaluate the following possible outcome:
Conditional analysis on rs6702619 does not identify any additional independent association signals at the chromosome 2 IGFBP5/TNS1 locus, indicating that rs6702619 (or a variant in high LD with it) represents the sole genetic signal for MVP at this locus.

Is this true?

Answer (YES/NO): YES